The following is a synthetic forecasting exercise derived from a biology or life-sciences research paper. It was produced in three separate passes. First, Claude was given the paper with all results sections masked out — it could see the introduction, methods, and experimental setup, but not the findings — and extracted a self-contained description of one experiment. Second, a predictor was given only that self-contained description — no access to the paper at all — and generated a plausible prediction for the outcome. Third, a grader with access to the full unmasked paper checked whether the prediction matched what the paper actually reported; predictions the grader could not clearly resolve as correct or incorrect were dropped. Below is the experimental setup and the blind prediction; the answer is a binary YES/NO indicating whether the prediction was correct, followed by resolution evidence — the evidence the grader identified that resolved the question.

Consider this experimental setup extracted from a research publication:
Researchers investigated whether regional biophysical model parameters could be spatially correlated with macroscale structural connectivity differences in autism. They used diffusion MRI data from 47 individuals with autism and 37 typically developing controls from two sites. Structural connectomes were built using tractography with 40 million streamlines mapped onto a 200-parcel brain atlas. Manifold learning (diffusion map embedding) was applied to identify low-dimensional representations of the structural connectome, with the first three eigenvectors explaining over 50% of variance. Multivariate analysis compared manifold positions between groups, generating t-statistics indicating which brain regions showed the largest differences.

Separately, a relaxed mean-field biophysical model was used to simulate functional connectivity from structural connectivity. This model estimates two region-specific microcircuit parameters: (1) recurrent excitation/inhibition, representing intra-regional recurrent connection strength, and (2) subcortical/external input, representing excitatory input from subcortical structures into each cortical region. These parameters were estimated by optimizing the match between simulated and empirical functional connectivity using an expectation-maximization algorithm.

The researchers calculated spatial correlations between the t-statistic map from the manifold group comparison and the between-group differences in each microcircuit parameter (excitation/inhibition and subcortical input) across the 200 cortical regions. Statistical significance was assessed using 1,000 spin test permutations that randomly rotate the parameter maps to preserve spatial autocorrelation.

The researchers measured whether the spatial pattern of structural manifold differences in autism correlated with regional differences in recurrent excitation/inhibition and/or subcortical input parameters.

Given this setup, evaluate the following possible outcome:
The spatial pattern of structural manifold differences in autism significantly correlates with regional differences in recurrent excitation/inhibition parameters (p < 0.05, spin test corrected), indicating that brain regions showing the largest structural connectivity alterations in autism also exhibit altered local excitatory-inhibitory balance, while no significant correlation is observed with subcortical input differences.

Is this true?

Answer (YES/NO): NO